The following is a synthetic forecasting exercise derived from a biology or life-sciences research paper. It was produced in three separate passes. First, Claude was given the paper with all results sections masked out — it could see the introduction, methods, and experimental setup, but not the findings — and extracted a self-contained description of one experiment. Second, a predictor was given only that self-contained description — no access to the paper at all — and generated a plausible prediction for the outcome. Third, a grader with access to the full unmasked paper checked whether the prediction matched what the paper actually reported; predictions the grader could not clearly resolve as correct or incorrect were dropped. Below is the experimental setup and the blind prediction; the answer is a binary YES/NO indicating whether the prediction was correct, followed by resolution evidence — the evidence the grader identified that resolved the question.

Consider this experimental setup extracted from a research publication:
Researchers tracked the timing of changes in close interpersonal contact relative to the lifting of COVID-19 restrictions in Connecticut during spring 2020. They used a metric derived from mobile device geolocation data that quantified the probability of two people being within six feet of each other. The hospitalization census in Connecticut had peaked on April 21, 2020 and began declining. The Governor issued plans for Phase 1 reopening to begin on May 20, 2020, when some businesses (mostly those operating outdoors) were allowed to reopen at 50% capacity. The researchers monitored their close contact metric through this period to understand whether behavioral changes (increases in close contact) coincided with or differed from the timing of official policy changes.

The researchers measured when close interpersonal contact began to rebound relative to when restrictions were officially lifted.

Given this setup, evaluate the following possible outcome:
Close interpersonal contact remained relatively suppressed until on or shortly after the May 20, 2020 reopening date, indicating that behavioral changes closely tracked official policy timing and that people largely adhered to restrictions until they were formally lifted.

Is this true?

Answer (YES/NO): NO